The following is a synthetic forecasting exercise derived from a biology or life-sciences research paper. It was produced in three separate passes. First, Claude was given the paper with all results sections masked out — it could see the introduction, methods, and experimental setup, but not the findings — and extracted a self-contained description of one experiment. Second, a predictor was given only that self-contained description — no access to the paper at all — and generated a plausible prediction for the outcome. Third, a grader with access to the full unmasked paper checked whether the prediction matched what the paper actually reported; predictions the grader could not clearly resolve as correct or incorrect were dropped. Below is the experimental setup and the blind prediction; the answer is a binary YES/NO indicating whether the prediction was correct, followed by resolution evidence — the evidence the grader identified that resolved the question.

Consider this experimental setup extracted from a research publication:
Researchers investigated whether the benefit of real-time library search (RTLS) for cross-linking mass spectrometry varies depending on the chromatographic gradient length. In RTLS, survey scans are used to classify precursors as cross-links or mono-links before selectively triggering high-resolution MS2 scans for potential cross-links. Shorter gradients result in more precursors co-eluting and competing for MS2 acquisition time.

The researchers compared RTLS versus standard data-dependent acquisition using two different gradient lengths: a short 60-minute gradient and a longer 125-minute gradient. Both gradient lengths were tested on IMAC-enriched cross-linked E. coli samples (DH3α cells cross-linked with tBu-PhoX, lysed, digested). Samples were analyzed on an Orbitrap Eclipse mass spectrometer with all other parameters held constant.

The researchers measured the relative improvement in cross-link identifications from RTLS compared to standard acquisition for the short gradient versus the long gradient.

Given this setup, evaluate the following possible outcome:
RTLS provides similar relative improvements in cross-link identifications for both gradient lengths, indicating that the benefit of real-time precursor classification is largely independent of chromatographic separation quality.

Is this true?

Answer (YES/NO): NO